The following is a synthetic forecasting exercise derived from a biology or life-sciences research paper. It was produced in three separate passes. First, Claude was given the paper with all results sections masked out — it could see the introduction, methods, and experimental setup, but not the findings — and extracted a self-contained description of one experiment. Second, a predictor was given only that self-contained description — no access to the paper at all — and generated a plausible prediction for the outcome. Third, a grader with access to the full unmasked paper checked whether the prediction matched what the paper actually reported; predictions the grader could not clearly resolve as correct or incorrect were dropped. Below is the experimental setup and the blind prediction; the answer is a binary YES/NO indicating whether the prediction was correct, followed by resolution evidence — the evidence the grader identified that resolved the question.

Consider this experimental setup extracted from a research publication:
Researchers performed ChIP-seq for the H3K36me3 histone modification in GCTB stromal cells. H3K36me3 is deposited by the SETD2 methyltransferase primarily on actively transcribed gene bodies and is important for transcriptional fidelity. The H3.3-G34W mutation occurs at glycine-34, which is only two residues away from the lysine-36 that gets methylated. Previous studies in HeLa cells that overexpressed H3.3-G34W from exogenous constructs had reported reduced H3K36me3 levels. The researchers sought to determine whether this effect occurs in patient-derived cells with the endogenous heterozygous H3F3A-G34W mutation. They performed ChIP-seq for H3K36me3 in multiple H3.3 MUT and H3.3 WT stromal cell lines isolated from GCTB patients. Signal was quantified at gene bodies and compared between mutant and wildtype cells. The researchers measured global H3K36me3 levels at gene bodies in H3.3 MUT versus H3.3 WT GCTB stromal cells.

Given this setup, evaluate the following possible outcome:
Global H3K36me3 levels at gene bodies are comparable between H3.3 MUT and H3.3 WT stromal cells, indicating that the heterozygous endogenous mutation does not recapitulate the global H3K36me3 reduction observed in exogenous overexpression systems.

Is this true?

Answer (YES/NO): YES